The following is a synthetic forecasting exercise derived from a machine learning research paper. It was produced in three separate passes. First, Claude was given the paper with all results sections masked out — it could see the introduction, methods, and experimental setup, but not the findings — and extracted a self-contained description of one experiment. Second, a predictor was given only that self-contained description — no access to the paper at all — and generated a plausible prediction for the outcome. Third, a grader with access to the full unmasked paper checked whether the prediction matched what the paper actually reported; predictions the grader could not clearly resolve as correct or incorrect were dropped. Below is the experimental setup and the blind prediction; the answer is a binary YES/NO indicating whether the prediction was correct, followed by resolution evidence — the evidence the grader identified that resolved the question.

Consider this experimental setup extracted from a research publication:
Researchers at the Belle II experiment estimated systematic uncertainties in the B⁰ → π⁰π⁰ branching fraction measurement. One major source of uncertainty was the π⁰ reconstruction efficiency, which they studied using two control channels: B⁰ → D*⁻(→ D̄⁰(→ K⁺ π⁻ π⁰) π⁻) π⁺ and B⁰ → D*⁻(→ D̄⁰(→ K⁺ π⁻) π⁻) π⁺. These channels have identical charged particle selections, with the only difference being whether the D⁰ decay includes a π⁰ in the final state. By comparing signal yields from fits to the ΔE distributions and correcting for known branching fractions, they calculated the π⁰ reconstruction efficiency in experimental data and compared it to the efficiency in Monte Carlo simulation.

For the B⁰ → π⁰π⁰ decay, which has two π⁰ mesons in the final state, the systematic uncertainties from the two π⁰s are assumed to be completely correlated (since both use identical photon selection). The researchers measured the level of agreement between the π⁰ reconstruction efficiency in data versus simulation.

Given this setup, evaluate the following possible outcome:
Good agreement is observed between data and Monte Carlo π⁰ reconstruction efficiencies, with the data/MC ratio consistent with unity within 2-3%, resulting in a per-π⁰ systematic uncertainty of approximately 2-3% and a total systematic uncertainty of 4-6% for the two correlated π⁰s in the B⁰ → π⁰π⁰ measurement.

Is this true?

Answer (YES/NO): NO